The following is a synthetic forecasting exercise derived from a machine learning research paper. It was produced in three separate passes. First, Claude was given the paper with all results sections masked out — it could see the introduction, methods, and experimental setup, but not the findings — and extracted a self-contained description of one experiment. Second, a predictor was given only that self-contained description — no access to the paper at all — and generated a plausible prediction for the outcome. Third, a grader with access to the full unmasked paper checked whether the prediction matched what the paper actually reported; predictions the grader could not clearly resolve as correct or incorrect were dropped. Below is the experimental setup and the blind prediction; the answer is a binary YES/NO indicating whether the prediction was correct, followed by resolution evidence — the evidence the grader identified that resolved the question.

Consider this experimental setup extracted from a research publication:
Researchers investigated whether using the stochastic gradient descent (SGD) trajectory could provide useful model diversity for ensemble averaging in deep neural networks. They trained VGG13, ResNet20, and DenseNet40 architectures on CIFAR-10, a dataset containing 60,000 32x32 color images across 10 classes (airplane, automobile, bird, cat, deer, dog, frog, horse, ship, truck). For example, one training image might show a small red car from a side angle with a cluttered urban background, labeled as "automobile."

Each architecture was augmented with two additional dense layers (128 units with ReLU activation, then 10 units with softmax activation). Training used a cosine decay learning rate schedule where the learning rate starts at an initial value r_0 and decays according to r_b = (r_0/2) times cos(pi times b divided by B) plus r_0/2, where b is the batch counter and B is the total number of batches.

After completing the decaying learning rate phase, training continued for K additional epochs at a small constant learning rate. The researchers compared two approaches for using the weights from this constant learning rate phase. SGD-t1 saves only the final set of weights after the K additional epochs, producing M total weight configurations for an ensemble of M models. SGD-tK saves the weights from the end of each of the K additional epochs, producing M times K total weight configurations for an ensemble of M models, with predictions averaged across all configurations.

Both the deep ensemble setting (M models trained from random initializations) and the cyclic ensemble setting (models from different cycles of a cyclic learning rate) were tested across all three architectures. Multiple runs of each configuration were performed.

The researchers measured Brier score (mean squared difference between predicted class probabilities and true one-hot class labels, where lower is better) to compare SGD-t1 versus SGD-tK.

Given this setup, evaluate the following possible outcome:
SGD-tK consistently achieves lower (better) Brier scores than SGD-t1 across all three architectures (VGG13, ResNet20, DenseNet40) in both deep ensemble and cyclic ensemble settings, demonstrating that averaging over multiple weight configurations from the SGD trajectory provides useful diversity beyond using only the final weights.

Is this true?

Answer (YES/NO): NO